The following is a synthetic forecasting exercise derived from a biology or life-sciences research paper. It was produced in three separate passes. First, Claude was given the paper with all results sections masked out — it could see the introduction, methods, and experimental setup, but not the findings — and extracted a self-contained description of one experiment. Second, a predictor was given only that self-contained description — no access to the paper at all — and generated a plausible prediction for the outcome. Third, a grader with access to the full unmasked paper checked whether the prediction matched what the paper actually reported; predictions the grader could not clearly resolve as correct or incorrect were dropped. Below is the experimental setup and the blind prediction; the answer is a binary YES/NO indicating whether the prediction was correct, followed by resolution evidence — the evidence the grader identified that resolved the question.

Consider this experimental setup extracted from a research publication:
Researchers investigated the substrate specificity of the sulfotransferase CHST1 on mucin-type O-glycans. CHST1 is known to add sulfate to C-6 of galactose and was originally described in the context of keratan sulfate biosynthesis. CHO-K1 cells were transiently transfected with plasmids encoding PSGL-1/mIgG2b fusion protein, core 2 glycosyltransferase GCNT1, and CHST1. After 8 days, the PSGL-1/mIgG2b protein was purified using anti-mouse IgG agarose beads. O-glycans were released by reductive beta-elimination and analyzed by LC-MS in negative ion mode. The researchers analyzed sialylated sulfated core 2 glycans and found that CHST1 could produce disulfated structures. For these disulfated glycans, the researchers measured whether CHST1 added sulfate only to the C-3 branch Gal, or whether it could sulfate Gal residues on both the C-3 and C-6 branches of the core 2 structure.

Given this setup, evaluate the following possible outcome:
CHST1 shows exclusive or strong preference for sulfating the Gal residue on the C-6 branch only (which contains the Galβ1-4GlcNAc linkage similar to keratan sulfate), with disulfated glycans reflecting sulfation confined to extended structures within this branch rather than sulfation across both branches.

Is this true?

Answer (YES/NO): NO